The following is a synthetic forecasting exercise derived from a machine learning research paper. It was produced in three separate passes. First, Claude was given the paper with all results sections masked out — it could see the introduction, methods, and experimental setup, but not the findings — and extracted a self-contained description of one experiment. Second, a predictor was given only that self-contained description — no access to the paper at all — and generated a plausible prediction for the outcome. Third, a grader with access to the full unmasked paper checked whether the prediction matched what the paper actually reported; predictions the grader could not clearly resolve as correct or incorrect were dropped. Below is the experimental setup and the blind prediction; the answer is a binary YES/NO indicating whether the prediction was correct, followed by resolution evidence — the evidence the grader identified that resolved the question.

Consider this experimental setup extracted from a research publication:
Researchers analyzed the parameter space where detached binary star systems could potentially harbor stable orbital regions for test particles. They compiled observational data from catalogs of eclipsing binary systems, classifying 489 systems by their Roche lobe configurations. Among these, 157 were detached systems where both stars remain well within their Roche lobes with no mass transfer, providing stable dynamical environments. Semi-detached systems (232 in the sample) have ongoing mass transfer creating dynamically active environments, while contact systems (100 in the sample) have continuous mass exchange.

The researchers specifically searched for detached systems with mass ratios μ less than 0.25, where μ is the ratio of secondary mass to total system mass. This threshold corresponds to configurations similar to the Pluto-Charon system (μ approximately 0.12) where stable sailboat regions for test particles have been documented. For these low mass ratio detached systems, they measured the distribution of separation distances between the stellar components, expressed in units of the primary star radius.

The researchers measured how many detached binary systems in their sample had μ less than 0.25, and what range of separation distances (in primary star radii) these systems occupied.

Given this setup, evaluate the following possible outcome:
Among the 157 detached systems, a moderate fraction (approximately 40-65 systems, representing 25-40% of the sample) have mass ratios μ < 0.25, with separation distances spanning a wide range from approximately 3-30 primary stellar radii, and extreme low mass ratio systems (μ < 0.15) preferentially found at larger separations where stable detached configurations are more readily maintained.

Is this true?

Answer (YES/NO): NO